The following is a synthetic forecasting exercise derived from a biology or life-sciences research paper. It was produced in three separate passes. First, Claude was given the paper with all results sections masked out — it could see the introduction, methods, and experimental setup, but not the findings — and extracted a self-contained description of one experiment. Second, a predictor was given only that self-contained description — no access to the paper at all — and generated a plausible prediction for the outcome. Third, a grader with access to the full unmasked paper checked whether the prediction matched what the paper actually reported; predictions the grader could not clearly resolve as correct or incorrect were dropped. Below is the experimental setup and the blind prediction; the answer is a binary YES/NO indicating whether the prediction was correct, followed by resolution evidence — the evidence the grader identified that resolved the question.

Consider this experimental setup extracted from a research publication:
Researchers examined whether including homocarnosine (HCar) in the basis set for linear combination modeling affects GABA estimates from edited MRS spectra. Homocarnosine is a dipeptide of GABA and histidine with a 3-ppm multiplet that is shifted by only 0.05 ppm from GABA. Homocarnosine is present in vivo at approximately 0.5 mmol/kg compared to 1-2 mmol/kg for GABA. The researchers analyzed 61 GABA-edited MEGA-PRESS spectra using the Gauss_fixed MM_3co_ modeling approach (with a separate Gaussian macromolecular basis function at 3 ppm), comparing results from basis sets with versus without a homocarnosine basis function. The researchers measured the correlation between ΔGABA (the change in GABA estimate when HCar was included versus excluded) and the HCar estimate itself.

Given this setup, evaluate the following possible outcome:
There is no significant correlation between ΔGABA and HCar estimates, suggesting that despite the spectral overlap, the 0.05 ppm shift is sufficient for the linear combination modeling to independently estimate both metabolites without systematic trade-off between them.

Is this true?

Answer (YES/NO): NO